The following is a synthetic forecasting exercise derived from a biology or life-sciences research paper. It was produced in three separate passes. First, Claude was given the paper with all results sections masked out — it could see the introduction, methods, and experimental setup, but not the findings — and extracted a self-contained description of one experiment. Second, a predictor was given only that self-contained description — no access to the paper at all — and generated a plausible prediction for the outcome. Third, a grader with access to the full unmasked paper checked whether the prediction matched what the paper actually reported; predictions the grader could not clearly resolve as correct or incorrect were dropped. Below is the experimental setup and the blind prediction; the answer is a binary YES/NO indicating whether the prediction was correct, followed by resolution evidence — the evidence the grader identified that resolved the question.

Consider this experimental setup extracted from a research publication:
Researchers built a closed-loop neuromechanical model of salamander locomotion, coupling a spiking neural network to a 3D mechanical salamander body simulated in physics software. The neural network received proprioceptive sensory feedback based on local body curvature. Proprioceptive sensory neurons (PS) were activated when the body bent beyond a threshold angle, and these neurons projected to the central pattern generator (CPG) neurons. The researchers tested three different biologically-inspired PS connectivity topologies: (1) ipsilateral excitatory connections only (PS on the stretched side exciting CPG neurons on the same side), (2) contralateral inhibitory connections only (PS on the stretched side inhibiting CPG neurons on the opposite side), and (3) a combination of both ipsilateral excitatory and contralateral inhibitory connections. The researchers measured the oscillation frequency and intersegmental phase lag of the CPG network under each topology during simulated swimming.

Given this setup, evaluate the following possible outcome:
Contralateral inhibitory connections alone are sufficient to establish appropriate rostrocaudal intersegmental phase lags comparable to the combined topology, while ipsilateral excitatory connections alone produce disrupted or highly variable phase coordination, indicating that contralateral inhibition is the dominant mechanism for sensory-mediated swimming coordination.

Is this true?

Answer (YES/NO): NO